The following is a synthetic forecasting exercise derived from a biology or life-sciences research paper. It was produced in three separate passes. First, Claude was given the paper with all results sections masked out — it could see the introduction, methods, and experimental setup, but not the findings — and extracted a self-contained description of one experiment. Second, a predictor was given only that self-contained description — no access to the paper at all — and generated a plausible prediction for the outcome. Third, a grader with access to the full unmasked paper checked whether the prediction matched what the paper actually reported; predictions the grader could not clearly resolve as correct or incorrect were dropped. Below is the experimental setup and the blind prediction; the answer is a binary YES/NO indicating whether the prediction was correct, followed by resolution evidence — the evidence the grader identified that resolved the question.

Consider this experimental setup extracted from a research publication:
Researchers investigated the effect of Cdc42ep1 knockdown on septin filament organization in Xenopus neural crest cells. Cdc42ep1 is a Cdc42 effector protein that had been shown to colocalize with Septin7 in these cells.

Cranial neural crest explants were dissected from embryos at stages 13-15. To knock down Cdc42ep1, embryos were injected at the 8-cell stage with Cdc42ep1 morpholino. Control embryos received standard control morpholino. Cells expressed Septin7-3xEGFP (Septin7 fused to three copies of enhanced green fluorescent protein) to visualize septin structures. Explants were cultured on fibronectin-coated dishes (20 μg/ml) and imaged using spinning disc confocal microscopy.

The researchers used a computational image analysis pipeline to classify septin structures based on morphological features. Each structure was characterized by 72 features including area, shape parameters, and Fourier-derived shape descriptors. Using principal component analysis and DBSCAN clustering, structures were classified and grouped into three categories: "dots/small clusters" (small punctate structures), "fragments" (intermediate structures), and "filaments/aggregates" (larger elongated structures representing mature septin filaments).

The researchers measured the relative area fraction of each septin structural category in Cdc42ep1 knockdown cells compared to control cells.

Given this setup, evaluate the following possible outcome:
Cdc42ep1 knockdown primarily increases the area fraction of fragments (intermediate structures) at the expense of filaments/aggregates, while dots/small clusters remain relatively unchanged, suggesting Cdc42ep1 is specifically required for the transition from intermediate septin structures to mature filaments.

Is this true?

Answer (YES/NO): NO